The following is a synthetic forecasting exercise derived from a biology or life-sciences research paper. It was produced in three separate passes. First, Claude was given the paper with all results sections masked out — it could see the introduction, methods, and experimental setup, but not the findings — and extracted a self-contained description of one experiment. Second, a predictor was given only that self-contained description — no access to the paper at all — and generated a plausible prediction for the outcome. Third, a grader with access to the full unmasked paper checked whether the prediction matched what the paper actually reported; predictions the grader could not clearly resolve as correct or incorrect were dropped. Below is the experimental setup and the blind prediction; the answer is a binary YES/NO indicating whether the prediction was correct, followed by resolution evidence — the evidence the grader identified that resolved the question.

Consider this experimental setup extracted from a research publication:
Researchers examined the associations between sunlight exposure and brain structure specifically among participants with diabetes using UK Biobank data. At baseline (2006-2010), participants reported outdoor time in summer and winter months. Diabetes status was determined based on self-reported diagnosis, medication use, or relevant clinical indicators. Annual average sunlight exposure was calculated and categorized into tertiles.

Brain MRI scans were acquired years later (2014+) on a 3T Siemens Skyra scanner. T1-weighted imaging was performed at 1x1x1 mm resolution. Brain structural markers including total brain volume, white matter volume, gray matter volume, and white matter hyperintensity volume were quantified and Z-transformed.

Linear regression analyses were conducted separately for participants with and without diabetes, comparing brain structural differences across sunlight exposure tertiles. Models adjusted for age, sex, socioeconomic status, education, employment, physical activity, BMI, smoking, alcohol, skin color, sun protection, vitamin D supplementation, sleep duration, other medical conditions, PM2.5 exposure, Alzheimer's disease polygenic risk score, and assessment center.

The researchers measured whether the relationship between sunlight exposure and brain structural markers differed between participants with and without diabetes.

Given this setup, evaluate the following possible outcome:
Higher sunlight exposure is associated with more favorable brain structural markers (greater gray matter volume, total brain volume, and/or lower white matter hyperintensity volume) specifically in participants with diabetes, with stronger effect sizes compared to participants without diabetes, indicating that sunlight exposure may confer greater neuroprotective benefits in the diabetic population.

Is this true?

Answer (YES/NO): NO